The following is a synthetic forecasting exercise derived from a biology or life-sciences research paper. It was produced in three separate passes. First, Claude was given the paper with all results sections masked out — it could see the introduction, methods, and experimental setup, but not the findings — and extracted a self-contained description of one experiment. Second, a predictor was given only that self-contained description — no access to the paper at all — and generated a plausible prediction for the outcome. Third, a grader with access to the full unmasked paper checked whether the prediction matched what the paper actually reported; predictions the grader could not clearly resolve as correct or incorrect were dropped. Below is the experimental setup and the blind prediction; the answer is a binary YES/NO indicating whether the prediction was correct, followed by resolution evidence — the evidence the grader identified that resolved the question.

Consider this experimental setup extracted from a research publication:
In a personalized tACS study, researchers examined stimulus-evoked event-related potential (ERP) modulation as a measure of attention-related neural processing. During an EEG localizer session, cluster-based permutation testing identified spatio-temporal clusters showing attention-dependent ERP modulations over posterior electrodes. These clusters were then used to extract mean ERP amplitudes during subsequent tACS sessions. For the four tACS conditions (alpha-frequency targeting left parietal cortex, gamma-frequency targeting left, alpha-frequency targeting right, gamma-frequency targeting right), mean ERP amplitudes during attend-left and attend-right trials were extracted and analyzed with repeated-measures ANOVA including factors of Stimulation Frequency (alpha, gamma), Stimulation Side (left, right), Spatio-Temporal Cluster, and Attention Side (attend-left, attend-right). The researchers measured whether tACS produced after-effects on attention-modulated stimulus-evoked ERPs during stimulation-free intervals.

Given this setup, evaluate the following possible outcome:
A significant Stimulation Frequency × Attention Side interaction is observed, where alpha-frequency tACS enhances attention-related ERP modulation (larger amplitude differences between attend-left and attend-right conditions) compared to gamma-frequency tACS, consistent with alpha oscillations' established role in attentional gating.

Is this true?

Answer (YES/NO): NO